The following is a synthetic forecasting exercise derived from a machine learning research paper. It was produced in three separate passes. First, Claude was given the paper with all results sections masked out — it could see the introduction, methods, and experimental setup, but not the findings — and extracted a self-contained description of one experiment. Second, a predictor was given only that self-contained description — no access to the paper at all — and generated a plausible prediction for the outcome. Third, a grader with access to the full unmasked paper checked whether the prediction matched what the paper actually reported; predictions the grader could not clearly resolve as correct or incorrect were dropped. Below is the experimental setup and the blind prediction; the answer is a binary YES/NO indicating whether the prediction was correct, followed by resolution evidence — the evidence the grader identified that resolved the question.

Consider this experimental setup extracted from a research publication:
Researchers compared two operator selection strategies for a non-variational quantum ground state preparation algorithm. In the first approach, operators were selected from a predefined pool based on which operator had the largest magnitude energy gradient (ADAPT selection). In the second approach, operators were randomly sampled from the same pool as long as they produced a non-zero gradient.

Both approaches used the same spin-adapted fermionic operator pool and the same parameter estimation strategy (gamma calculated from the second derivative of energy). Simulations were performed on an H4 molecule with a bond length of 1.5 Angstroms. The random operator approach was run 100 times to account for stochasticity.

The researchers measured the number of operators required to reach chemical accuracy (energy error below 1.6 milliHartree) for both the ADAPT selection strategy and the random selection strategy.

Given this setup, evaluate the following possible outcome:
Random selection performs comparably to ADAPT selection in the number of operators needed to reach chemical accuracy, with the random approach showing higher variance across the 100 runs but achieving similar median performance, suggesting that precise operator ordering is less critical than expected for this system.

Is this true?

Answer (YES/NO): NO